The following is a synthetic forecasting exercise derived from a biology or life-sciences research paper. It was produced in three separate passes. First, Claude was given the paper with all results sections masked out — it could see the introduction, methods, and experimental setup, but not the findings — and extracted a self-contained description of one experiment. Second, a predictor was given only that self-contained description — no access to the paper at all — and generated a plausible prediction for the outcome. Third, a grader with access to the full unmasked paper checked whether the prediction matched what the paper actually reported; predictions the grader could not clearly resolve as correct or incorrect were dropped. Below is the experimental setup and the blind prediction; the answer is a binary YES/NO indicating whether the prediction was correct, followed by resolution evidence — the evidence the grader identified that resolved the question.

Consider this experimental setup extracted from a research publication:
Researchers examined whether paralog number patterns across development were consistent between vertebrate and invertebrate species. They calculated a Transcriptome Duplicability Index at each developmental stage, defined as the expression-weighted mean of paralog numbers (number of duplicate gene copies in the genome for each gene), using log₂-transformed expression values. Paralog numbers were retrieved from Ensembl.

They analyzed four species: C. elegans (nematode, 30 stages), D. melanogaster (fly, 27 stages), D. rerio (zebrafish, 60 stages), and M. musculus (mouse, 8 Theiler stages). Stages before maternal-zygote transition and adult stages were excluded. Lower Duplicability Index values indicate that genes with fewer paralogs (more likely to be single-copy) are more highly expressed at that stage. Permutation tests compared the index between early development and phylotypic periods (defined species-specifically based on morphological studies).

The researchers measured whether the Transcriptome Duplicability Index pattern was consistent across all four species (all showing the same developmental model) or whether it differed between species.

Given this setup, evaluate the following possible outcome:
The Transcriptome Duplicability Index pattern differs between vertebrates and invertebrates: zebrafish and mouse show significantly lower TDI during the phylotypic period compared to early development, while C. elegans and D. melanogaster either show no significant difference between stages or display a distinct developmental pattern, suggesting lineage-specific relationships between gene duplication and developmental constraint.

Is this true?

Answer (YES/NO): NO